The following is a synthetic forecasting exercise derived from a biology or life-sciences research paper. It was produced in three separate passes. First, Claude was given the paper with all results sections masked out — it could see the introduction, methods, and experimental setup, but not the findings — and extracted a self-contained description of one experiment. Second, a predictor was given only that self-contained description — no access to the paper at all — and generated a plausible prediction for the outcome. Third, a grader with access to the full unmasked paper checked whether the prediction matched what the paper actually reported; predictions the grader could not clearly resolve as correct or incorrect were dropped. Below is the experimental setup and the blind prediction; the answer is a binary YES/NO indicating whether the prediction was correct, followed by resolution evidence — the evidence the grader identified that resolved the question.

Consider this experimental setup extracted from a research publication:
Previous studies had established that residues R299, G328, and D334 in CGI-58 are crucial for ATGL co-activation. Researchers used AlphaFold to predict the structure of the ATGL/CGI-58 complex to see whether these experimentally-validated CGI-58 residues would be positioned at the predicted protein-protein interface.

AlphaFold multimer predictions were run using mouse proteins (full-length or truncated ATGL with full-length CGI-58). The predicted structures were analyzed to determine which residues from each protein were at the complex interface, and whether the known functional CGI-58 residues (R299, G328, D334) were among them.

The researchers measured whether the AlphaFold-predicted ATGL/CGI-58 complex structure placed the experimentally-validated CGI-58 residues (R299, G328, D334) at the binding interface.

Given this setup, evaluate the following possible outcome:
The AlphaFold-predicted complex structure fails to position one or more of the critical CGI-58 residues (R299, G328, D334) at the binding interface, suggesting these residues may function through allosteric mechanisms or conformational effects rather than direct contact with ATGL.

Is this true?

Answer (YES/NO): NO